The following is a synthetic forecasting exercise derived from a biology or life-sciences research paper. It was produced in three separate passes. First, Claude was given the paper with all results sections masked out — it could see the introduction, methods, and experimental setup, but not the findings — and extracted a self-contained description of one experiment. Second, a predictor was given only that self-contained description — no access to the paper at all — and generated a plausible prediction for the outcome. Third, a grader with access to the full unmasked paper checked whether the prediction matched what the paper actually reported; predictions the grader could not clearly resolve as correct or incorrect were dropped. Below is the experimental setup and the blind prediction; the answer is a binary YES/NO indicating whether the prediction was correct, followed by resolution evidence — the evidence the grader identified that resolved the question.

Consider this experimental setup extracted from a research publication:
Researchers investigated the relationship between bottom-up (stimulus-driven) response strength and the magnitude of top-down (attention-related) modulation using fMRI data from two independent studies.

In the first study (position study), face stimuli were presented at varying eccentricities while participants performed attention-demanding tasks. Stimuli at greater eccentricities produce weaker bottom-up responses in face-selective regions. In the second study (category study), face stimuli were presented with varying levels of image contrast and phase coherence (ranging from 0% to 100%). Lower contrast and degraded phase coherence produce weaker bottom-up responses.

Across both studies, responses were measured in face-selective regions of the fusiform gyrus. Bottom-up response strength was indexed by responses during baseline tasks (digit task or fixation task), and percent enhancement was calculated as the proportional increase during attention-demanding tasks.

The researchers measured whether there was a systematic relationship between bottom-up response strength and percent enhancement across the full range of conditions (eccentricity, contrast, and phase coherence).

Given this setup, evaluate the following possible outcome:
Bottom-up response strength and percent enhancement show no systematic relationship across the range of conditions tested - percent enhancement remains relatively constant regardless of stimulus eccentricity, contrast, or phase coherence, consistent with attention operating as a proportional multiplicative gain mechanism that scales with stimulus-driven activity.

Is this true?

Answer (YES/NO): NO